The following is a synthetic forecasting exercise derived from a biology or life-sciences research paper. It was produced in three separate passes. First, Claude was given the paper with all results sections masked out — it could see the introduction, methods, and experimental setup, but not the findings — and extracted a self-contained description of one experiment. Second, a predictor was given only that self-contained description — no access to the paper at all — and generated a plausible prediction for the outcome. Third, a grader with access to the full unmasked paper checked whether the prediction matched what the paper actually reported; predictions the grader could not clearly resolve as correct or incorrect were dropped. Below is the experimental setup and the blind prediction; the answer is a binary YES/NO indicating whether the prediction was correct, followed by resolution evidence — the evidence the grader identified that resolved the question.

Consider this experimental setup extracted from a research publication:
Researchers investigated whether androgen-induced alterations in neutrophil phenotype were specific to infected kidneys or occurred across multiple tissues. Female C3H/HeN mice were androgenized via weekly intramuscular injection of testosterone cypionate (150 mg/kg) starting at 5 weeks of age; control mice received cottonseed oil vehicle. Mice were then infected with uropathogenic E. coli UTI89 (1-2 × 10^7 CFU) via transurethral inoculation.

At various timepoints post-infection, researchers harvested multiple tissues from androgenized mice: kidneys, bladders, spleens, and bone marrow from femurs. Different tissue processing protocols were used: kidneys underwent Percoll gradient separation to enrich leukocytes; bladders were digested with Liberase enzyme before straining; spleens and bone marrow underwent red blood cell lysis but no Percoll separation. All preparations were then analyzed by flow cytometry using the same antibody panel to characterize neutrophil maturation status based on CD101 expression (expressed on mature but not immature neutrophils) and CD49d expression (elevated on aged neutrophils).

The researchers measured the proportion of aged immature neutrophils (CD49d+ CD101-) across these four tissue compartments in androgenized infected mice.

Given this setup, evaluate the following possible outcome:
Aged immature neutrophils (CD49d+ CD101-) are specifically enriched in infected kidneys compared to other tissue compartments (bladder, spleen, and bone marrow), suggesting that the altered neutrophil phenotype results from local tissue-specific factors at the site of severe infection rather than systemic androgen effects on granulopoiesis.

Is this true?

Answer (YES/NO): YES